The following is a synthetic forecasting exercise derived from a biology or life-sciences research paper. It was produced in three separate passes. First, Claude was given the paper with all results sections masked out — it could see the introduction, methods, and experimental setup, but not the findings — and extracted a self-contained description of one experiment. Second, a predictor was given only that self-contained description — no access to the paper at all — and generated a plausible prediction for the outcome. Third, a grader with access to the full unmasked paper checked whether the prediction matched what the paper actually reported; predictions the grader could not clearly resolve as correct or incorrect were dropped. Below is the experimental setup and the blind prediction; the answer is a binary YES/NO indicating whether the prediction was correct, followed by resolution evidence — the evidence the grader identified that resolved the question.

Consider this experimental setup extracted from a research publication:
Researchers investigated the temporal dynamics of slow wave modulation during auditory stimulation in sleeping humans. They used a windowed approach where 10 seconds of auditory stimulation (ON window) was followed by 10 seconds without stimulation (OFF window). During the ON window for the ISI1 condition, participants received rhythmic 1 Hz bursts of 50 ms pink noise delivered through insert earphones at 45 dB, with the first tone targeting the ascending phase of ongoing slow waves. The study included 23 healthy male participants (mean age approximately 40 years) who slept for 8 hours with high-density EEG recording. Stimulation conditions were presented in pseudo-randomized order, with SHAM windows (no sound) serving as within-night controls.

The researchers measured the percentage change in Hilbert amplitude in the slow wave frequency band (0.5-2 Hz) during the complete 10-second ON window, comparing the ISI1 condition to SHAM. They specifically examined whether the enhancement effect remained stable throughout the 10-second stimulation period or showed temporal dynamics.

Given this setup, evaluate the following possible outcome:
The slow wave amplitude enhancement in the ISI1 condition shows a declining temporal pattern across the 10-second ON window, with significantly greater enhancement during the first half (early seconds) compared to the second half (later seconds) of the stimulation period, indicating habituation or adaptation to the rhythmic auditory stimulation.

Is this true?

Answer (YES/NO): YES